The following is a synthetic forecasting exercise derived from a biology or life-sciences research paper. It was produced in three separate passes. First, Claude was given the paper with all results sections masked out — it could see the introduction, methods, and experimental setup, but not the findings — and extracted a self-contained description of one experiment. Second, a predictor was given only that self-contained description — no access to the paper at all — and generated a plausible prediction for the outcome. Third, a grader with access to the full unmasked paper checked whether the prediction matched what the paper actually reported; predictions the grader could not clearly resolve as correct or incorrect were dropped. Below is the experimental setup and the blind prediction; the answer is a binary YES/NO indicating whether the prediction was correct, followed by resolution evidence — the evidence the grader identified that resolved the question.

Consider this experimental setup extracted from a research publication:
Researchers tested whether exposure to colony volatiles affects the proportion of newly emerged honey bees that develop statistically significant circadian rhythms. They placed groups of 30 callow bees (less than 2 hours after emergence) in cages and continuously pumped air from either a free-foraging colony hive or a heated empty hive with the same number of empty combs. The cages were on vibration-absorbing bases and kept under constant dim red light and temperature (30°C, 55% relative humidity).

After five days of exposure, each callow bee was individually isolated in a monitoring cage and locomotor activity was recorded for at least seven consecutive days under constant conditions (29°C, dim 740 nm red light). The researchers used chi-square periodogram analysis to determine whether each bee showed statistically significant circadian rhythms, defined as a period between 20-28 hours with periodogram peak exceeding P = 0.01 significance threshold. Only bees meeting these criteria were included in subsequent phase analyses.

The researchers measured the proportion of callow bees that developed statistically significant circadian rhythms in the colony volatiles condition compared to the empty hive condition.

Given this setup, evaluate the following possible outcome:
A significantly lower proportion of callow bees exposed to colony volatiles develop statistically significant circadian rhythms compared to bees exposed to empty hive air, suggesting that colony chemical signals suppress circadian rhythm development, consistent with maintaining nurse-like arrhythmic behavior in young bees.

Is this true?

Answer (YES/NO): NO